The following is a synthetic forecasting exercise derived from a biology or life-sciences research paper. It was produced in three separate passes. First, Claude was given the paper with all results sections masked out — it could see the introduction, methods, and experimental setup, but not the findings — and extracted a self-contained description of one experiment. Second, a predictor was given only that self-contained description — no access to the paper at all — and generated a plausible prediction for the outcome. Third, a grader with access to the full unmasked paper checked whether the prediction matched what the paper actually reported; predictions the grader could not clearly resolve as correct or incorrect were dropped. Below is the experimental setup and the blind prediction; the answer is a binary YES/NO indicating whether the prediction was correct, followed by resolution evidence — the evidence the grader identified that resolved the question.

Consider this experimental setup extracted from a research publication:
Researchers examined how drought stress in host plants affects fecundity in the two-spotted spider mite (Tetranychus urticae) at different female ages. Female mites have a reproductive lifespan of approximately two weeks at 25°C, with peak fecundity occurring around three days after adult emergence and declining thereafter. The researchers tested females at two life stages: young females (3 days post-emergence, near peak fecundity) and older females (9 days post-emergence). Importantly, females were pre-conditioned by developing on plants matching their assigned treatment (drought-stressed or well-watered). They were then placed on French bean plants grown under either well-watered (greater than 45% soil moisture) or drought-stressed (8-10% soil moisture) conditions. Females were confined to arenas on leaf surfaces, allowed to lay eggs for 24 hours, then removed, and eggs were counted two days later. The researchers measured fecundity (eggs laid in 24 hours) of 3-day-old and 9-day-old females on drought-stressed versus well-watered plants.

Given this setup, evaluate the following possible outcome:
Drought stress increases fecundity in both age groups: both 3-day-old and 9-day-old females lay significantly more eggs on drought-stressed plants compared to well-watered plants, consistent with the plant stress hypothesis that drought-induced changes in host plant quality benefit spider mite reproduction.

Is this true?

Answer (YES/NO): NO